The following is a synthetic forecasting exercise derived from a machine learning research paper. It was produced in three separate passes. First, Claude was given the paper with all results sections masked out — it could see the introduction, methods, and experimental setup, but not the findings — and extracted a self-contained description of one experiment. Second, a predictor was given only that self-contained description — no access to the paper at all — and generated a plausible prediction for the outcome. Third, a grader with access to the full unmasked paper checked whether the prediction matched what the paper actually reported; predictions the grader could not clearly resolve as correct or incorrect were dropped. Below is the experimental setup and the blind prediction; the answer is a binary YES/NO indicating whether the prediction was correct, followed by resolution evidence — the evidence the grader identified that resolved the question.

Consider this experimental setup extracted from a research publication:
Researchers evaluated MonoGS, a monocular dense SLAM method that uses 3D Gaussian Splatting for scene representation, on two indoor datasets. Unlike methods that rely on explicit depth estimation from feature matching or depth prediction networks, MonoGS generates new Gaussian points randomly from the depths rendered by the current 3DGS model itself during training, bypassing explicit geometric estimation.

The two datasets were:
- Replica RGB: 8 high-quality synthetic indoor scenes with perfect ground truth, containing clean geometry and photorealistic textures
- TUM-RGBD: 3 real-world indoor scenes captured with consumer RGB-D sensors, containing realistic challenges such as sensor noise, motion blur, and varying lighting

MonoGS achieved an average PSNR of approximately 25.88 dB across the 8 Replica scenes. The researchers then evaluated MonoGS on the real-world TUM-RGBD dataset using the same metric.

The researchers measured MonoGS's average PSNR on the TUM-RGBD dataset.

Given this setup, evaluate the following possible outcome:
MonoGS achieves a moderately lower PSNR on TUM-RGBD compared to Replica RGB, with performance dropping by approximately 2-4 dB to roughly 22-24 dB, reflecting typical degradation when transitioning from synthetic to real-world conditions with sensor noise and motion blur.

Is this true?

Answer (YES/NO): NO